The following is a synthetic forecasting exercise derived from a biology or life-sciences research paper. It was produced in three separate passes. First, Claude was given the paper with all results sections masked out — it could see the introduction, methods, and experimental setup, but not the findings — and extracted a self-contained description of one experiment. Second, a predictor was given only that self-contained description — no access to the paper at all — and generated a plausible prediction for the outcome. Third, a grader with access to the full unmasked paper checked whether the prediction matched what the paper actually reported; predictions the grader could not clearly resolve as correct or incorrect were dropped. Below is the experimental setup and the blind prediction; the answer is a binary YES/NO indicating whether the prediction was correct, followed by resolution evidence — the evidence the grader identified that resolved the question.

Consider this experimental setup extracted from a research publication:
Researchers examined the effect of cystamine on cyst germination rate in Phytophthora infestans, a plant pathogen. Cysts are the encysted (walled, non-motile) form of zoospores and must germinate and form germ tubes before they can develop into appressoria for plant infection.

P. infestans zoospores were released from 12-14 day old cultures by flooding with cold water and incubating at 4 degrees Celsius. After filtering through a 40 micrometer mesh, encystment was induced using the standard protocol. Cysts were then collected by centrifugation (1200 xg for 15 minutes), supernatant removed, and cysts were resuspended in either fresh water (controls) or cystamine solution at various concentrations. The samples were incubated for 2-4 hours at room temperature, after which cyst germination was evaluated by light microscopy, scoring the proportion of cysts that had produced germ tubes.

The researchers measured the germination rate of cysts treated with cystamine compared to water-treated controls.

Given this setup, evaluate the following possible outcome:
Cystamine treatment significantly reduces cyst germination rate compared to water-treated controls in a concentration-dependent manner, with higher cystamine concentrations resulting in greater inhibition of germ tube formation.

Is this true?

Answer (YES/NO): NO